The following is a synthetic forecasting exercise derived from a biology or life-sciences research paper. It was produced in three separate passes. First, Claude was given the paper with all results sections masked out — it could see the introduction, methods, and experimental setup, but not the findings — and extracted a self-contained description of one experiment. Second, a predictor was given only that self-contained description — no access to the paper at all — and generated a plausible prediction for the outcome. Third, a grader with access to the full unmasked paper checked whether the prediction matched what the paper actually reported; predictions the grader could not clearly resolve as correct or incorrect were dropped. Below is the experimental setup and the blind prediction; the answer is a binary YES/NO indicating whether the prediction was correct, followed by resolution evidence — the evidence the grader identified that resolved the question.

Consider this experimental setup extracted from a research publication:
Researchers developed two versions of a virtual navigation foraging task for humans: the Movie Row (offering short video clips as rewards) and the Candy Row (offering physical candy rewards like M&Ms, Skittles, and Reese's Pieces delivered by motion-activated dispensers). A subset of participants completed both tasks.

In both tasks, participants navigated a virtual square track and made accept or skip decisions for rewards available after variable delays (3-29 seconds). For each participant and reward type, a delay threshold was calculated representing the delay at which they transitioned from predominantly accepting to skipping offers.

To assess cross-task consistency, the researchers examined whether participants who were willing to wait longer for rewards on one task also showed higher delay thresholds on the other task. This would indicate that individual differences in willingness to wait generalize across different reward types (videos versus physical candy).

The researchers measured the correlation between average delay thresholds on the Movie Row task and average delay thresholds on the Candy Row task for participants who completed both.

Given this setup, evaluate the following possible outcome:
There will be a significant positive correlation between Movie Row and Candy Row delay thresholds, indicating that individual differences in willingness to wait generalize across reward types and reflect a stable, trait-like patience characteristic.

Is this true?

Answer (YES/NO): NO